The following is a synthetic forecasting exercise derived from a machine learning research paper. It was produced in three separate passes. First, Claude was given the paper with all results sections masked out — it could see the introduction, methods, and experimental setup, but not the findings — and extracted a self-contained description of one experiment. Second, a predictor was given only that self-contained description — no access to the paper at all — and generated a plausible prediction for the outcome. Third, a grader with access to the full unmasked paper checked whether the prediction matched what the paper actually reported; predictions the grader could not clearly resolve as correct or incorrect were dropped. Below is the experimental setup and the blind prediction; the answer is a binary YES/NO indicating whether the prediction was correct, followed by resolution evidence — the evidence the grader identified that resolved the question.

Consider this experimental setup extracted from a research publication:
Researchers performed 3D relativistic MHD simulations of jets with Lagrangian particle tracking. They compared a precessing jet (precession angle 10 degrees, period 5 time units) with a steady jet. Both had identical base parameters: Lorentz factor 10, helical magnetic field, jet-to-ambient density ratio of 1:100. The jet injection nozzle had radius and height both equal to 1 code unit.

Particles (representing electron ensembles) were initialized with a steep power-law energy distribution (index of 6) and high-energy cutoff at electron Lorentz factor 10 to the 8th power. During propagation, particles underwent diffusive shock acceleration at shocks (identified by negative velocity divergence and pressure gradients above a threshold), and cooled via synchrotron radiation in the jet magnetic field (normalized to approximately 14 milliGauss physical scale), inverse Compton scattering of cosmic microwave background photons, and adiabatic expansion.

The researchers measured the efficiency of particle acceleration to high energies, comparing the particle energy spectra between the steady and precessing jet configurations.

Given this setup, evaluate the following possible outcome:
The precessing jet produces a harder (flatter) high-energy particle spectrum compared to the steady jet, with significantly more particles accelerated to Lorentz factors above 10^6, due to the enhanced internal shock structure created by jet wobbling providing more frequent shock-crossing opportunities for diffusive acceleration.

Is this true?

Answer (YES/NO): YES